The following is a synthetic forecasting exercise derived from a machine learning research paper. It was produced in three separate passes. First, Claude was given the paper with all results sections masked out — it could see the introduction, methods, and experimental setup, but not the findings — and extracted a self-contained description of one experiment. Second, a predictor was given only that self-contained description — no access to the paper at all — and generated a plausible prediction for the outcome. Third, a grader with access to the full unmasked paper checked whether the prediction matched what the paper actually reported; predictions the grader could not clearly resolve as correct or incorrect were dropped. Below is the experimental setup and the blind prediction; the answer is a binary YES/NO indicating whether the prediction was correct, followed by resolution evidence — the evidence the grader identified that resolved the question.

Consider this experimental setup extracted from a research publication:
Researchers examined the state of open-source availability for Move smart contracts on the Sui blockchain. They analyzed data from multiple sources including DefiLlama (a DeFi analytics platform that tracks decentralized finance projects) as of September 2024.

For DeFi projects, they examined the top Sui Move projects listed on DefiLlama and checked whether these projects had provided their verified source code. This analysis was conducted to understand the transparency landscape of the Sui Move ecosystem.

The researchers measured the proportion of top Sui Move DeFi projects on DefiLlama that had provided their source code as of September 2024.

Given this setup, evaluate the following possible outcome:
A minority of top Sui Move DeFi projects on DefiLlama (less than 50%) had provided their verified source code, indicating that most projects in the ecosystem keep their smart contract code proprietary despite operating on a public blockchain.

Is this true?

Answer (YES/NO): YES